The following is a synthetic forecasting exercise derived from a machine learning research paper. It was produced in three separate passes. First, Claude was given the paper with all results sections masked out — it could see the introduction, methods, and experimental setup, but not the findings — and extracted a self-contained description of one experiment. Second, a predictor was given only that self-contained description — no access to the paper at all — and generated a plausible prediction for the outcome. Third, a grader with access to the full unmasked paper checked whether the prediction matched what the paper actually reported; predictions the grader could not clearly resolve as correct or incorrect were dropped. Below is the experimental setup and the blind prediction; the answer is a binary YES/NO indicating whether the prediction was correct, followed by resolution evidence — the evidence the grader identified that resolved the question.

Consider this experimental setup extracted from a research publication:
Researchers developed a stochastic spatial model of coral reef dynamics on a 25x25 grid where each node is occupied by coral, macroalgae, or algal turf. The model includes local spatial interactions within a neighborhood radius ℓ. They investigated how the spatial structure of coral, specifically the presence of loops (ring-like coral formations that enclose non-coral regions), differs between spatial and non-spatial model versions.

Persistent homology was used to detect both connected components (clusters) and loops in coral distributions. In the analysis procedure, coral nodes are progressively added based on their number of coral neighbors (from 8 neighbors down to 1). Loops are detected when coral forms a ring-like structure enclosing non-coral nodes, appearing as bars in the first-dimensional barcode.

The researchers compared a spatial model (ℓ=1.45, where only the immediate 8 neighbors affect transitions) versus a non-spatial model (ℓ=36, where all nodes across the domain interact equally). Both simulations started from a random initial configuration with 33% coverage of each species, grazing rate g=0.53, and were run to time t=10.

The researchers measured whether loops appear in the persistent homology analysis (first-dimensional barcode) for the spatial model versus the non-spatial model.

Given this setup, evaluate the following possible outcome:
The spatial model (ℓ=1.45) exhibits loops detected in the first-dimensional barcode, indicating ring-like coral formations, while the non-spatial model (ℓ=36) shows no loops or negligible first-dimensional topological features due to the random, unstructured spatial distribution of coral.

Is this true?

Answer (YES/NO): YES